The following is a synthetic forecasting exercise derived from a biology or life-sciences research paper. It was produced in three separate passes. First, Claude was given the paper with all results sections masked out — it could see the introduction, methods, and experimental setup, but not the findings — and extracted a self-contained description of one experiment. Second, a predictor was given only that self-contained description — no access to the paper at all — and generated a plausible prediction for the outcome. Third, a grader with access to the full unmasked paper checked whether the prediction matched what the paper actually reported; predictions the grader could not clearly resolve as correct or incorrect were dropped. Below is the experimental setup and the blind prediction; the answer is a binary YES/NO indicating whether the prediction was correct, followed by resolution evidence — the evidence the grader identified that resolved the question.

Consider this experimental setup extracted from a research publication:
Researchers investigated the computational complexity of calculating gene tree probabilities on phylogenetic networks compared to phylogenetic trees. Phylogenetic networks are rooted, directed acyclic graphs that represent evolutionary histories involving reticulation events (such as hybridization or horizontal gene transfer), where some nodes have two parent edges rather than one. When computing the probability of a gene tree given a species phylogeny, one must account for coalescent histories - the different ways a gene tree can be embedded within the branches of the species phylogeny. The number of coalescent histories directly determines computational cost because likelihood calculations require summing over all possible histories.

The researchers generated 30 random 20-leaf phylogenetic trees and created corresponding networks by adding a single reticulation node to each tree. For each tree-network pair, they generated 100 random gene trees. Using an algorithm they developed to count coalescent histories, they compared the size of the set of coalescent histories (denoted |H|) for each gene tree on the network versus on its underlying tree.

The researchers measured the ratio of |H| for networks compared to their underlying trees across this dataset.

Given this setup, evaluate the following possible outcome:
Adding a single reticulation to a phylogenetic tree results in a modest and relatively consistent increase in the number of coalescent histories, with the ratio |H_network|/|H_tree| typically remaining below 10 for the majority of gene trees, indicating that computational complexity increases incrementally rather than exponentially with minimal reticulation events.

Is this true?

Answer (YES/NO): NO